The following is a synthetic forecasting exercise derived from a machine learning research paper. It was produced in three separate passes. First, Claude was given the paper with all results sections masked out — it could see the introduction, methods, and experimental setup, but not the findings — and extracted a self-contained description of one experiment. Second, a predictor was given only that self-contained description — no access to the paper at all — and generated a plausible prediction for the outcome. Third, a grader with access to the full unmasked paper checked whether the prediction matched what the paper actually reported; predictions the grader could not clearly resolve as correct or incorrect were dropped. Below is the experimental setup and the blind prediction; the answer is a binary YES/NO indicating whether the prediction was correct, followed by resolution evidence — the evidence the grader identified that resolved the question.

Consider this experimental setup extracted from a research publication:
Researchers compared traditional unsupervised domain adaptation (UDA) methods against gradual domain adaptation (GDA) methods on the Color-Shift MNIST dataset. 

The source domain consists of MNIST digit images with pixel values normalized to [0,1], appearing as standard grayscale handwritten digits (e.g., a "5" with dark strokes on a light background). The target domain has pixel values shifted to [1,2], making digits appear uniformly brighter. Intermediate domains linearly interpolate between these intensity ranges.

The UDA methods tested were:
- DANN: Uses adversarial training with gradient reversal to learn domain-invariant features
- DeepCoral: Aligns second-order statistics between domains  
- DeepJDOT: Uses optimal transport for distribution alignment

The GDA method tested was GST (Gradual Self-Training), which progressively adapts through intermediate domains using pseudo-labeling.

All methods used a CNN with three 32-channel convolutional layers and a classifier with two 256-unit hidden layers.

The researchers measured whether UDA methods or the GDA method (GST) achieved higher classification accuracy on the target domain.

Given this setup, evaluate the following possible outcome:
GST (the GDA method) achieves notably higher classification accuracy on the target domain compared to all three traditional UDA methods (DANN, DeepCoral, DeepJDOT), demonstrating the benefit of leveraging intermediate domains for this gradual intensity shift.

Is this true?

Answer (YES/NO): YES